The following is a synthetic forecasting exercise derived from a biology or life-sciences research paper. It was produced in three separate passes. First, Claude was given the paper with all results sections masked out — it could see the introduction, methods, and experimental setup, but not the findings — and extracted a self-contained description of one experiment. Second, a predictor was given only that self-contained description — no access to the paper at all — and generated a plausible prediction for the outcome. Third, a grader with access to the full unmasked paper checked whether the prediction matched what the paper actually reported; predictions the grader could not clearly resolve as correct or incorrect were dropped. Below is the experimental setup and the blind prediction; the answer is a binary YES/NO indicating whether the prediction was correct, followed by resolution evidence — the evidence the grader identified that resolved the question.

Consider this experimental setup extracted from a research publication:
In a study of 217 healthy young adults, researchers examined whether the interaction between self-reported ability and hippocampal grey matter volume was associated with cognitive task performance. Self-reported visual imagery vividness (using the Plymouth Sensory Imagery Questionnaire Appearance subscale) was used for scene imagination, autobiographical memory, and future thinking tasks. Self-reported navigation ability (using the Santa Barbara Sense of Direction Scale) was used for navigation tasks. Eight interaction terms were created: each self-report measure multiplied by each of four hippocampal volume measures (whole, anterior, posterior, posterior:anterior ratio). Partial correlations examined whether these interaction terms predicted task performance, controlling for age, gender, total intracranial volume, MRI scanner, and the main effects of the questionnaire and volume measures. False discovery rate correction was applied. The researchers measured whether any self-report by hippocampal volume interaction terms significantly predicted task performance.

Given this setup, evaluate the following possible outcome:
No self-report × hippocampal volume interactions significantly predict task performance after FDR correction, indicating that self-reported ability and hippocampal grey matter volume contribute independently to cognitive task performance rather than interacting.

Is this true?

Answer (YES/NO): NO